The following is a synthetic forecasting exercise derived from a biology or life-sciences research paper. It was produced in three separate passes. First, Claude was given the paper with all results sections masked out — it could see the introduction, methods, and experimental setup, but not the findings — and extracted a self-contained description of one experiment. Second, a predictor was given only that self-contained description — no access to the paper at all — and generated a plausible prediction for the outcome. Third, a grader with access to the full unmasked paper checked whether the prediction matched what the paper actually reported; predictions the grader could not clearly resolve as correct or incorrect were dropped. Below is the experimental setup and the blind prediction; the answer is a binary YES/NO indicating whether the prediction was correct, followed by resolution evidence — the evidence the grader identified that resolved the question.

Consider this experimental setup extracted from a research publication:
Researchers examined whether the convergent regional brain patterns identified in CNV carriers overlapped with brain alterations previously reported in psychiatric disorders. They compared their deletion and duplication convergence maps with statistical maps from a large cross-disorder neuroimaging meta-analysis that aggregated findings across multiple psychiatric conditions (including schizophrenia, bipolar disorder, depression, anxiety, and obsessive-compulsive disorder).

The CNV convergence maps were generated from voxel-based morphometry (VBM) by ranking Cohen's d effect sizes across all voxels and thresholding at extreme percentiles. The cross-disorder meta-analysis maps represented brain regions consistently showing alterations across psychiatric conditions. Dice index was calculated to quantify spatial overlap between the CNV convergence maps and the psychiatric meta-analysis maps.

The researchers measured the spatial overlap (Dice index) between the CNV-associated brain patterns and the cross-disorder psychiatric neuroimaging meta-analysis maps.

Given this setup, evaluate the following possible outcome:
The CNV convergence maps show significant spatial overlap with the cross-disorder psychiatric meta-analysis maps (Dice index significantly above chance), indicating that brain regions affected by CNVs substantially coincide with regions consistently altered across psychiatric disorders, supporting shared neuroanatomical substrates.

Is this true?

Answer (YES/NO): NO